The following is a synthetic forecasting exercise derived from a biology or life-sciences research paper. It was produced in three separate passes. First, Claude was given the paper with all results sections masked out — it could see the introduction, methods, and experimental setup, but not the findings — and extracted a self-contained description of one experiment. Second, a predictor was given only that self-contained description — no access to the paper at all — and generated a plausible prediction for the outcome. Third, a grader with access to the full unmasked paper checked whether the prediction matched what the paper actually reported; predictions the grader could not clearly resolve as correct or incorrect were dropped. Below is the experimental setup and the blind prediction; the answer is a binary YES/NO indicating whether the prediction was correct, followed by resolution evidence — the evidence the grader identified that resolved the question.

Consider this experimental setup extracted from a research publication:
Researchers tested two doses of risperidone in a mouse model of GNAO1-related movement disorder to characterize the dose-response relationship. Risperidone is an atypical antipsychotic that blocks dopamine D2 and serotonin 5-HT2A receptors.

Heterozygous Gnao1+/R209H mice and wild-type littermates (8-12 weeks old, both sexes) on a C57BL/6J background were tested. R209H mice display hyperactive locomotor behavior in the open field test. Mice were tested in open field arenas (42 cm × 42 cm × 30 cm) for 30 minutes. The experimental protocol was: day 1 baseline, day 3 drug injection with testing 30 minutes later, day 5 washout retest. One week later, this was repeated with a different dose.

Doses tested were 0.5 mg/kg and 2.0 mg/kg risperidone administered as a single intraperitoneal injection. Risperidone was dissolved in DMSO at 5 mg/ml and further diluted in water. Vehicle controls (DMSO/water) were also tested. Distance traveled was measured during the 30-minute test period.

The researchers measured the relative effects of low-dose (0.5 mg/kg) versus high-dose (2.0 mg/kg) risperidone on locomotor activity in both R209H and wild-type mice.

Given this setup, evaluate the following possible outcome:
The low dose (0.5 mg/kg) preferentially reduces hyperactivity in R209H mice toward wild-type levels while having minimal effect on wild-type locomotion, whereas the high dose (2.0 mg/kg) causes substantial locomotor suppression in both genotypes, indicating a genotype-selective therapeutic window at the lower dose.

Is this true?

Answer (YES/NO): NO